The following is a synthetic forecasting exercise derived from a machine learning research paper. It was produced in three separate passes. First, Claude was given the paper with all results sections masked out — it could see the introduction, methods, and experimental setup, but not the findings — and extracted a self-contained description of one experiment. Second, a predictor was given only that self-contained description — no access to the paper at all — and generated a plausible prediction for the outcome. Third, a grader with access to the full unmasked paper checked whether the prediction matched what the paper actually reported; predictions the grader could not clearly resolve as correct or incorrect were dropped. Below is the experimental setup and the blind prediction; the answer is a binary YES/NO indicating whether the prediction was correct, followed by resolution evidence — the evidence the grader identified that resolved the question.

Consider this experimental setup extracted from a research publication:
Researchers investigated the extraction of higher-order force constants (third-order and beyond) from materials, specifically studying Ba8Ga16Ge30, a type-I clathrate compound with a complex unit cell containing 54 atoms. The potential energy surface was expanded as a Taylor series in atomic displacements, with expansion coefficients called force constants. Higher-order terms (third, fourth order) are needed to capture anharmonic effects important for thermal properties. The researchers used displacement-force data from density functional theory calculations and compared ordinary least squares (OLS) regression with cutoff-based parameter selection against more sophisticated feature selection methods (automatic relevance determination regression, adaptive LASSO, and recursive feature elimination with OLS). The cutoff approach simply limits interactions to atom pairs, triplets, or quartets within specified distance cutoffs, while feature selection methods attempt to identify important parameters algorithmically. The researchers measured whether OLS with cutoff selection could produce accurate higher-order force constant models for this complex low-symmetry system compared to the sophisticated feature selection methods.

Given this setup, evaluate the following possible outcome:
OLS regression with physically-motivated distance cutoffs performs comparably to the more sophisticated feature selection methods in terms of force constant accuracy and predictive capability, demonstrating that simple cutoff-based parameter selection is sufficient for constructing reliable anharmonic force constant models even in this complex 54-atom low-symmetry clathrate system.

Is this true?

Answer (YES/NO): YES